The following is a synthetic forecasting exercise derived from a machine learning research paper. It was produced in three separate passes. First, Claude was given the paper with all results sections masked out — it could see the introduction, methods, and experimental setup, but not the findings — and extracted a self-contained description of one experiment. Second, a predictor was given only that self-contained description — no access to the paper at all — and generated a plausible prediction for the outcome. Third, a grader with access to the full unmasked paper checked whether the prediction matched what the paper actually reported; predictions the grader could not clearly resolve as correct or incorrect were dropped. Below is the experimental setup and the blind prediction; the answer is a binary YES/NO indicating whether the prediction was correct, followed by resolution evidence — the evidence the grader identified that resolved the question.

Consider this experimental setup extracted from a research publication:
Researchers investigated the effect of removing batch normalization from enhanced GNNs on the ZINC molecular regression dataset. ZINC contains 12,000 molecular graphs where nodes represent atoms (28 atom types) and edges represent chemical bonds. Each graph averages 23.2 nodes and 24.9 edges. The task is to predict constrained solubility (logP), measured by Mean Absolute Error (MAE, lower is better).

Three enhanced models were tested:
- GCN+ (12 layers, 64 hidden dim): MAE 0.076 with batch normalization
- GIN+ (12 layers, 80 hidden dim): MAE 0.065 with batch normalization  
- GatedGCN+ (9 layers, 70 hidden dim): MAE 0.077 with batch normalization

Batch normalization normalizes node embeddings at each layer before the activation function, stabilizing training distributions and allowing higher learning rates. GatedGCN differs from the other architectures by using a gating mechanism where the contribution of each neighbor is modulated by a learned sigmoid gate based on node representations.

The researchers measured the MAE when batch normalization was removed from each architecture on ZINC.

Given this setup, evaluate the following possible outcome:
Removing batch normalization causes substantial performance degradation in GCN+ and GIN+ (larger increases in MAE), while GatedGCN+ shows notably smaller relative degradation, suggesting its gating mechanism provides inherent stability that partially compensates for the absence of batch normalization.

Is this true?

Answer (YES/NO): YES